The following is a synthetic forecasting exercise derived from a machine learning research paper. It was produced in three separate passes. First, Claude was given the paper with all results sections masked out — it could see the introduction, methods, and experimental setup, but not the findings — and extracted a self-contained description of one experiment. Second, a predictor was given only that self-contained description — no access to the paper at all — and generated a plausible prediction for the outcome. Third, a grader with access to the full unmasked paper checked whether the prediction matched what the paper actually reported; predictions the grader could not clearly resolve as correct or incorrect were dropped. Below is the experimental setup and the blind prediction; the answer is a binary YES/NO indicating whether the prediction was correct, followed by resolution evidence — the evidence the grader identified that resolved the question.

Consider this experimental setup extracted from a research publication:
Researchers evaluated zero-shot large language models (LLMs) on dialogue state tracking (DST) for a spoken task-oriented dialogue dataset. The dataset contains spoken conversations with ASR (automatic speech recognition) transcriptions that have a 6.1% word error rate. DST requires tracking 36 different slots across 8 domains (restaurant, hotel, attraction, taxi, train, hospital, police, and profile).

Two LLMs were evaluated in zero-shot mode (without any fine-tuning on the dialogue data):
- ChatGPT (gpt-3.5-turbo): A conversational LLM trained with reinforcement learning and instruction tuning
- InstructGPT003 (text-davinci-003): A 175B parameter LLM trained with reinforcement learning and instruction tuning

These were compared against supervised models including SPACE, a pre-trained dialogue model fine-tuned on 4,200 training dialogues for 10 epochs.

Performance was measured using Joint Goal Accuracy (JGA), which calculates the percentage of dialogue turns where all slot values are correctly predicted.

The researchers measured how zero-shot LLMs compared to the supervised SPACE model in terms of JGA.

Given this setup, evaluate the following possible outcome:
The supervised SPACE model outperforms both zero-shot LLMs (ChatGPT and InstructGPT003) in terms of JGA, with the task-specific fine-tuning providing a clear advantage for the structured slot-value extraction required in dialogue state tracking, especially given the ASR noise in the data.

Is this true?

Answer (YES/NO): YES